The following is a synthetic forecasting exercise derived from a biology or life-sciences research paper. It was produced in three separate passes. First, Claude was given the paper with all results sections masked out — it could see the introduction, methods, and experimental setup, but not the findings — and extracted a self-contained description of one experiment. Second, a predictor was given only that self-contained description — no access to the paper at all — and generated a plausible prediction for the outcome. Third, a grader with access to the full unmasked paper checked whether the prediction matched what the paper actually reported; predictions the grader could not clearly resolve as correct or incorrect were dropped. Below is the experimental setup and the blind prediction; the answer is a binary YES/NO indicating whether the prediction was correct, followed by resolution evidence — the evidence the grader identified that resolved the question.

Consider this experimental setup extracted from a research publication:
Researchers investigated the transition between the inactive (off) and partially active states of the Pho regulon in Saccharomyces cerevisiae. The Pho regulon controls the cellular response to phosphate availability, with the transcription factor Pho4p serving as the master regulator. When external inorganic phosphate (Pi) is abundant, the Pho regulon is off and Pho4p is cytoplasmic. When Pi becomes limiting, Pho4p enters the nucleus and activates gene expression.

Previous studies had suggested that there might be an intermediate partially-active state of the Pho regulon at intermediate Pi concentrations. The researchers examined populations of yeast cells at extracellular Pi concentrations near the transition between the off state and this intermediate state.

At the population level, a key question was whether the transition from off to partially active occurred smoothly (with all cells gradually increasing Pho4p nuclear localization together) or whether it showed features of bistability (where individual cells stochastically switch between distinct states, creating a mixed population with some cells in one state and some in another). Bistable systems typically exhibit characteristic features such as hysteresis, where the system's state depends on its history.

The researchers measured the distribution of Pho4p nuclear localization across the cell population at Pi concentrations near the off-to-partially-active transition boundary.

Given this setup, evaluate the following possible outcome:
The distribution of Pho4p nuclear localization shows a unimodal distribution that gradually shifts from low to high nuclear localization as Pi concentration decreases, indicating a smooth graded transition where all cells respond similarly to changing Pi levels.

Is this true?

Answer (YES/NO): NO